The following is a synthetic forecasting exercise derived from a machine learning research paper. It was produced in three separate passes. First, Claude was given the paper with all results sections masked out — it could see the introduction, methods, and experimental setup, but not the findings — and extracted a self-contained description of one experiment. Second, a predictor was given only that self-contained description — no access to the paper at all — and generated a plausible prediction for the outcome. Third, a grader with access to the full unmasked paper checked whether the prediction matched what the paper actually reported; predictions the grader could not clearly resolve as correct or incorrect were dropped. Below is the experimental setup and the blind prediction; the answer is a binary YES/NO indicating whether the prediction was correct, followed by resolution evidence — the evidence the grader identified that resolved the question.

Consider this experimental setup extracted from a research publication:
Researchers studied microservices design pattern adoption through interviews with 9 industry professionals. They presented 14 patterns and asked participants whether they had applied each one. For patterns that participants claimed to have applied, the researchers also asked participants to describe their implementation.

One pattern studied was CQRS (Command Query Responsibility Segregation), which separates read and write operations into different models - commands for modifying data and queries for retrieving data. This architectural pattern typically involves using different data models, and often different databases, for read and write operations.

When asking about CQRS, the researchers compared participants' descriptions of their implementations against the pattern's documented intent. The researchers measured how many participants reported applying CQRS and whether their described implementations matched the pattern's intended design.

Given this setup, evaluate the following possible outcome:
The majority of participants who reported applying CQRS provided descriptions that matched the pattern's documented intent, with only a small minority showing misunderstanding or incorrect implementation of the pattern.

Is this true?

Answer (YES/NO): YES